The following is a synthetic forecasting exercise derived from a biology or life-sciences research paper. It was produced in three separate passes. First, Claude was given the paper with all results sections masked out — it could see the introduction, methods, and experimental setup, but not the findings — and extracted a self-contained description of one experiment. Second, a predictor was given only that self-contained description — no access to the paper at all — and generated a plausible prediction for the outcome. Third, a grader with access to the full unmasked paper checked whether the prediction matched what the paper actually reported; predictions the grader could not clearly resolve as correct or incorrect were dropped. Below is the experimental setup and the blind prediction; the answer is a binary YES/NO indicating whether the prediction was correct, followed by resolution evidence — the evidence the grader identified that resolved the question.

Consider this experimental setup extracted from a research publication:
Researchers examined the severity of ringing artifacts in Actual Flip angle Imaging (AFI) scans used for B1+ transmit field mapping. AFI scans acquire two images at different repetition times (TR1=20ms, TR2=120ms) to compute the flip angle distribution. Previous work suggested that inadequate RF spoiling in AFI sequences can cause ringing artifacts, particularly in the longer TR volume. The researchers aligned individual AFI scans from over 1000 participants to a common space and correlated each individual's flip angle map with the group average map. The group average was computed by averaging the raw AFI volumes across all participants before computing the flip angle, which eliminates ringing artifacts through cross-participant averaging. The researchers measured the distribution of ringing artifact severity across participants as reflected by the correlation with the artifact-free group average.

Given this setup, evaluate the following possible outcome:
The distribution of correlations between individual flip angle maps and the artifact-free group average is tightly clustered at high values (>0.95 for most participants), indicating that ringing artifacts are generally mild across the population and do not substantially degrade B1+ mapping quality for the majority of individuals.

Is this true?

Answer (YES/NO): NO